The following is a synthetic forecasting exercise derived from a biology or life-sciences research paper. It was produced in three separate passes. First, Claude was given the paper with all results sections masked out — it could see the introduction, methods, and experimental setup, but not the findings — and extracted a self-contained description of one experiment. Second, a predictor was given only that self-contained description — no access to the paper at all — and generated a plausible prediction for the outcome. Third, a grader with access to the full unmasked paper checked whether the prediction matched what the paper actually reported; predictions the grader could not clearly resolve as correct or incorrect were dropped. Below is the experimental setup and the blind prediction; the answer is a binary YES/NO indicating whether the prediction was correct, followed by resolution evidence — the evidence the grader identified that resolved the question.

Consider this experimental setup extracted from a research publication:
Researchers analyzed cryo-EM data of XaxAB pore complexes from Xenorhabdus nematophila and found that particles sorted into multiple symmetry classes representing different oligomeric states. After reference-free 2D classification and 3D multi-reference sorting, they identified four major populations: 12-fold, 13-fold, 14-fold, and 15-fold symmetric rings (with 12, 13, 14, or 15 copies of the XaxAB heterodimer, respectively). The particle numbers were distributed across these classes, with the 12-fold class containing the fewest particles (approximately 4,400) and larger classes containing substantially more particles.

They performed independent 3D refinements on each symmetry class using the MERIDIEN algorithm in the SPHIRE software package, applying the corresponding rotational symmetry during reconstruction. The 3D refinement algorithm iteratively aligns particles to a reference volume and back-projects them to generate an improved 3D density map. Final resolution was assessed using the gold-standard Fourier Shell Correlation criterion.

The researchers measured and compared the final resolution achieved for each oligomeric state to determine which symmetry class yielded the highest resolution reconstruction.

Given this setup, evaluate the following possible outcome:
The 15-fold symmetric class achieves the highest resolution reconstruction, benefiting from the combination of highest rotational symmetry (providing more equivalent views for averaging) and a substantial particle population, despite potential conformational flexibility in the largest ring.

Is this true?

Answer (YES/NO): NO